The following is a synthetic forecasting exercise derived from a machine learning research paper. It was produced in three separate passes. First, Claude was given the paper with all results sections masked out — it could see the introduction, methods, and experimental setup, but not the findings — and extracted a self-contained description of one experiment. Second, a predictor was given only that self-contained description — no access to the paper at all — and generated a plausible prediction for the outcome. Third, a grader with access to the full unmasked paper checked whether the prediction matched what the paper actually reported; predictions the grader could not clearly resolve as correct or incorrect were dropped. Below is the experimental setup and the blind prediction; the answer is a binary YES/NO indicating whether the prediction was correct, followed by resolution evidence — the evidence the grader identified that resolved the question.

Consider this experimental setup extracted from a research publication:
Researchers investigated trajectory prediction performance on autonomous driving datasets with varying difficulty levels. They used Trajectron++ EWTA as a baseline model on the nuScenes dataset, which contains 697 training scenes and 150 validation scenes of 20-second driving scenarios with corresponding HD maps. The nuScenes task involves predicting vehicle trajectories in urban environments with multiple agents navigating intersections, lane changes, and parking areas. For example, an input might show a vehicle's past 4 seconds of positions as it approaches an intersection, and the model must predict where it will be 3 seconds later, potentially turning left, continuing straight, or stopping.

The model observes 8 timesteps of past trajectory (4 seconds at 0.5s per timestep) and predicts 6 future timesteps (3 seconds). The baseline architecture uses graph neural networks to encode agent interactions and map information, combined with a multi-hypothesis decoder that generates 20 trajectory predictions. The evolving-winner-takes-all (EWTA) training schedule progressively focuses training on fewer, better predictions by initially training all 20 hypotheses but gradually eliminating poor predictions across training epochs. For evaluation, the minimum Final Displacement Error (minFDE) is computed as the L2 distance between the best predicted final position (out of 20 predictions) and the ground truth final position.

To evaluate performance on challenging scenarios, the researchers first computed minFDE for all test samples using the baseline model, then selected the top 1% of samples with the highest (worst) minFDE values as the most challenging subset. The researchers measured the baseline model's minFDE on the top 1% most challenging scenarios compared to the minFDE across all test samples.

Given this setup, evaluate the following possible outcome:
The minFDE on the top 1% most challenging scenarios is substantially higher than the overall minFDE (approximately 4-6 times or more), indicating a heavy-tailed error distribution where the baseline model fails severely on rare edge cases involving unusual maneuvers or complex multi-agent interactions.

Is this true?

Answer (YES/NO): YES